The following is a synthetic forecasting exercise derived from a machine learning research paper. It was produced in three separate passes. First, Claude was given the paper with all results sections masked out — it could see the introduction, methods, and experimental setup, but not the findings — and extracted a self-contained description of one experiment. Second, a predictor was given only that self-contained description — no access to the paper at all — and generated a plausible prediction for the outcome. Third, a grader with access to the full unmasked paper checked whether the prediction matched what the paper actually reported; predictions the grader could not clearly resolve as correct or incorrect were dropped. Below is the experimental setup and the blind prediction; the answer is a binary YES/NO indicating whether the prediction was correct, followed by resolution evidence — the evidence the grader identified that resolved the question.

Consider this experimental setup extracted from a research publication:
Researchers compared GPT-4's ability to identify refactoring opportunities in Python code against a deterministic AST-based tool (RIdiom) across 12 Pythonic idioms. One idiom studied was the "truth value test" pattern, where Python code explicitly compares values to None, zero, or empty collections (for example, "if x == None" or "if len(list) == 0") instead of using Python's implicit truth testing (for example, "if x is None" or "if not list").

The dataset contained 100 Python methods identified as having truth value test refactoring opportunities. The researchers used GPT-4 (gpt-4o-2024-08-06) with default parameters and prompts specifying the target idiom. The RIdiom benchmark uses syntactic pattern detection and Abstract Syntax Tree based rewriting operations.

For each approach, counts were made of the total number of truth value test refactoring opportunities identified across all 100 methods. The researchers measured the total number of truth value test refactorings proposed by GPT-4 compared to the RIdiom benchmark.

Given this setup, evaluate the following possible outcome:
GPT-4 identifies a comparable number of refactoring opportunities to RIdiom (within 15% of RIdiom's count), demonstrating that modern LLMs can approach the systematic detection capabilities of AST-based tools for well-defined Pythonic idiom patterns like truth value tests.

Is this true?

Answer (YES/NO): NO